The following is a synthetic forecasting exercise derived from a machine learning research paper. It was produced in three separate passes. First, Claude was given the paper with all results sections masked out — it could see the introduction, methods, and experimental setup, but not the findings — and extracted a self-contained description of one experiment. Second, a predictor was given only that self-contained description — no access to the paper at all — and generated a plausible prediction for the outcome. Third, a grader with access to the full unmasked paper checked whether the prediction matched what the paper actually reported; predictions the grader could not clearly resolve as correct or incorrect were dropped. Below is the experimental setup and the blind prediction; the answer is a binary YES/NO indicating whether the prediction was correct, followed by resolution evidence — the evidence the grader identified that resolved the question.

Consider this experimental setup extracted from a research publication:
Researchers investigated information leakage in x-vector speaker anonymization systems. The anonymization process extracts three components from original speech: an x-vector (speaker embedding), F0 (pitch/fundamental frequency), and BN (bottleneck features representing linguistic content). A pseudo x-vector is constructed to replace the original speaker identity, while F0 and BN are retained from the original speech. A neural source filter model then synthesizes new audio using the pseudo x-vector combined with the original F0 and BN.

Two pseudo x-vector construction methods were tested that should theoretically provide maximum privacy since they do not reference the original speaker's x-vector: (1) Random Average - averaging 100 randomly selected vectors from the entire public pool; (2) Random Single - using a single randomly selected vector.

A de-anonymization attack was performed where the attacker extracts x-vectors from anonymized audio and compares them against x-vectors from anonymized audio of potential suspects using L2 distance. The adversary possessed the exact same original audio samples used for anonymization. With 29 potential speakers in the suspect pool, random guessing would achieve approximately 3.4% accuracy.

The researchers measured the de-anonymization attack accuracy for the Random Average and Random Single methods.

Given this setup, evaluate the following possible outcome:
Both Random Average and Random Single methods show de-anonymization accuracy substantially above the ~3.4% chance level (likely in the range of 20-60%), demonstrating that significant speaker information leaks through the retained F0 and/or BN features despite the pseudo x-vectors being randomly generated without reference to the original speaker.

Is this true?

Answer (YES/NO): NO